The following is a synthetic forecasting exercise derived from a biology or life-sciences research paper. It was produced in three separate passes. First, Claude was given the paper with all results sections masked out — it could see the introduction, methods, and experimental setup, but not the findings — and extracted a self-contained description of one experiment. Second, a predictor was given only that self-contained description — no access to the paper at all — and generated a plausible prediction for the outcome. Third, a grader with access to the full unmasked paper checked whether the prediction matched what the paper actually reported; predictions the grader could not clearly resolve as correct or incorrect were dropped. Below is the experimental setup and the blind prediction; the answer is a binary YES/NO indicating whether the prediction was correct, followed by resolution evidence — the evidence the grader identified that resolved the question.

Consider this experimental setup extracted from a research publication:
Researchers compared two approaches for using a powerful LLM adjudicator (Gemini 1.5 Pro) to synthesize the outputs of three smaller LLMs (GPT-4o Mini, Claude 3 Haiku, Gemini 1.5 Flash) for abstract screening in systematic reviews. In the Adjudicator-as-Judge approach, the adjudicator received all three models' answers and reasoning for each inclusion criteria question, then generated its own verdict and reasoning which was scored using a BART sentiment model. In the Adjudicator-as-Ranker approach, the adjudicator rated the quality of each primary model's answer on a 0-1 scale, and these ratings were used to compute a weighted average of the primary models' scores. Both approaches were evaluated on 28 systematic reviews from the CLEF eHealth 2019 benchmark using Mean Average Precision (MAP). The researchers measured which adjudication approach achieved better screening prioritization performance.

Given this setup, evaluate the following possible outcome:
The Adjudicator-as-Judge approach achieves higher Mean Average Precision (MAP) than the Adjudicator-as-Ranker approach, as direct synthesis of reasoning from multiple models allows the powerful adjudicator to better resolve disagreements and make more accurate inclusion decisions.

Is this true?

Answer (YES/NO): NO